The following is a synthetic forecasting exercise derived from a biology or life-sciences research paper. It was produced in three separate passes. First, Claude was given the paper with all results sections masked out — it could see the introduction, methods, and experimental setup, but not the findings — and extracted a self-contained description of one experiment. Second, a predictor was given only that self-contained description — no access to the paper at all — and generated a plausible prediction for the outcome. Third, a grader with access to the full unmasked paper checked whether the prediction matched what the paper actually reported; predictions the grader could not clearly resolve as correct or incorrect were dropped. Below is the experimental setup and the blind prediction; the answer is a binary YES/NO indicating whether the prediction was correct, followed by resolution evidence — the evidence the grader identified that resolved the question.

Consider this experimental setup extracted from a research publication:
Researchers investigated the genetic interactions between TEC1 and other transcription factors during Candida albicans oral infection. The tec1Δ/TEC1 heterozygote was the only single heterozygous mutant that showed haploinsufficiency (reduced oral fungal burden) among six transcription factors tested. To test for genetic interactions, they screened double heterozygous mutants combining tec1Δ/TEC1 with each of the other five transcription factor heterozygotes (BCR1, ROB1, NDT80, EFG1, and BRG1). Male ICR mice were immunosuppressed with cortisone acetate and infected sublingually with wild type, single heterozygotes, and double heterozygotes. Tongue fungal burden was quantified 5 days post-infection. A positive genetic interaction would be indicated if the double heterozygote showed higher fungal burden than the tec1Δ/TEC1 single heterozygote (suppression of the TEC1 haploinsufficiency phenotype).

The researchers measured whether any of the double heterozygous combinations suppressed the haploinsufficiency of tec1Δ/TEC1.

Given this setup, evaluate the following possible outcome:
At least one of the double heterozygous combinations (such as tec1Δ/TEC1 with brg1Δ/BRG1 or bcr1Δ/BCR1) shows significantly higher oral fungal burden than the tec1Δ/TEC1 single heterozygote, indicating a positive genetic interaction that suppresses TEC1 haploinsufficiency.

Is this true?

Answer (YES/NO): YES